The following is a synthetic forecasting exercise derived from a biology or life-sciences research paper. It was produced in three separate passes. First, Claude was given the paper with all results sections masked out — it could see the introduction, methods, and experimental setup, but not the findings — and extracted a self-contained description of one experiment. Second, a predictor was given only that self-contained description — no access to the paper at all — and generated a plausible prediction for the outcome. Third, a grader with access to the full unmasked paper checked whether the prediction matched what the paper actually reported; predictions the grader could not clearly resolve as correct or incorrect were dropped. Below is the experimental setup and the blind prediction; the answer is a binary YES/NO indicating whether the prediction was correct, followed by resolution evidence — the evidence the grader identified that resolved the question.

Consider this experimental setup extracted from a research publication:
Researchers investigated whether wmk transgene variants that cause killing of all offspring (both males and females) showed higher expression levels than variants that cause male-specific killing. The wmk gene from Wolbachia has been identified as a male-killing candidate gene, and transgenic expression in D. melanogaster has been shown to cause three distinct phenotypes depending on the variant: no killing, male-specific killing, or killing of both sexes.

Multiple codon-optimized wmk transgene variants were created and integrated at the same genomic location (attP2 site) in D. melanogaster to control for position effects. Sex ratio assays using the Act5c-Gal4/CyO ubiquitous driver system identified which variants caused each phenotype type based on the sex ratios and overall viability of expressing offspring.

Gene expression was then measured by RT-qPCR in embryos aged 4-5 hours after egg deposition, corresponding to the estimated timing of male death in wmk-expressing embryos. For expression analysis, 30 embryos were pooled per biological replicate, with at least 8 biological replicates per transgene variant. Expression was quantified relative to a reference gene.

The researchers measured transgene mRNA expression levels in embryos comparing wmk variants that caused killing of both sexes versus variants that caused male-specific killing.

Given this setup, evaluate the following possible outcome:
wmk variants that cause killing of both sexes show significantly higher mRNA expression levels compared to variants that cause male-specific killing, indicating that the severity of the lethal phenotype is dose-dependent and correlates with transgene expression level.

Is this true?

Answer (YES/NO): NO